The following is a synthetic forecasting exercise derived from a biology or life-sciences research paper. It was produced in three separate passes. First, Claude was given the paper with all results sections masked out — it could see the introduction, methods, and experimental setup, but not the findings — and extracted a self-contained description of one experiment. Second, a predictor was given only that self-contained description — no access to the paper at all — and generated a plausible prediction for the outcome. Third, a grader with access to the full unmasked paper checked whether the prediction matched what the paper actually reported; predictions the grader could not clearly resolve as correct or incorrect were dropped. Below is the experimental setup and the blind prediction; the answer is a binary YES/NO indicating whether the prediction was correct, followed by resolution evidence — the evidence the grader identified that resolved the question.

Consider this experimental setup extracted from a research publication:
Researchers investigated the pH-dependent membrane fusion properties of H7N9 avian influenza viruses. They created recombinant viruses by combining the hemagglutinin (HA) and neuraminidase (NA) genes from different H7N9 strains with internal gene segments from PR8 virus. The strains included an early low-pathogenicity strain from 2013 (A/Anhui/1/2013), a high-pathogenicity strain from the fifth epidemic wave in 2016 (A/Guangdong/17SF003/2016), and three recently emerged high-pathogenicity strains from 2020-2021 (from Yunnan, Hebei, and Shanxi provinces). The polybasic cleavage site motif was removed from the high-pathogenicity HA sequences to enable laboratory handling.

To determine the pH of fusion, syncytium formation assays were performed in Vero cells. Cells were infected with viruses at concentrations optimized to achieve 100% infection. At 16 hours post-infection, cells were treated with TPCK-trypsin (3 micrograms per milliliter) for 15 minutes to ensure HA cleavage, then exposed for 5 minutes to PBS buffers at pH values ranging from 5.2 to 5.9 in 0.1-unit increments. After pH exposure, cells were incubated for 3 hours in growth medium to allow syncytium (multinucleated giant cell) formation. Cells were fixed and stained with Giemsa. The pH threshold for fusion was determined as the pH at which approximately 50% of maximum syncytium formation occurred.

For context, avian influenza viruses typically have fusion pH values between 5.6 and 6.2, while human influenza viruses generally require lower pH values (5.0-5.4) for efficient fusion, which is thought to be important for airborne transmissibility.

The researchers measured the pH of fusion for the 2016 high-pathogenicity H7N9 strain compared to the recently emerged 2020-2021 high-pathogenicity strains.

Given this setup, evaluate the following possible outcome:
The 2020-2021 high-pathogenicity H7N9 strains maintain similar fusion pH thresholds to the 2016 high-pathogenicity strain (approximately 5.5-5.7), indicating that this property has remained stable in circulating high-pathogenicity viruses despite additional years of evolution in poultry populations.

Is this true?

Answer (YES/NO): NO